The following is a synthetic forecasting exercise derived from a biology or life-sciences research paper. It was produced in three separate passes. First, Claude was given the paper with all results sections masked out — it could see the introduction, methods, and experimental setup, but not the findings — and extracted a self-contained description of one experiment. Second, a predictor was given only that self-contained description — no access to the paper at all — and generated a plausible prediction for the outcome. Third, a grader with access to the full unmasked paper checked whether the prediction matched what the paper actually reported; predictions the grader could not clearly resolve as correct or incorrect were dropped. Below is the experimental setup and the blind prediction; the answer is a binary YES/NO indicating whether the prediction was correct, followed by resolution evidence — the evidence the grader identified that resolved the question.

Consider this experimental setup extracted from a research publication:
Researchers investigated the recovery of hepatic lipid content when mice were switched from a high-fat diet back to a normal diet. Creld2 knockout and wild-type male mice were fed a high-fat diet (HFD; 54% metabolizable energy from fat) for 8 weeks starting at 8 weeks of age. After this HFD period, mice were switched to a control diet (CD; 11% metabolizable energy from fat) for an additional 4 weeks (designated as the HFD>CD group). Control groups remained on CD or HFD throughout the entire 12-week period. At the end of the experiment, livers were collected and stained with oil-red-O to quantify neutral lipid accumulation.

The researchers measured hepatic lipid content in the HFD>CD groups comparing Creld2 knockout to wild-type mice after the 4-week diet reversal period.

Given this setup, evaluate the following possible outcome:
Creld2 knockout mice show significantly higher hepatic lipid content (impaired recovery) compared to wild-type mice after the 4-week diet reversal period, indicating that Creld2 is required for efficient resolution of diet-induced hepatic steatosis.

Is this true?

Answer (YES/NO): NO